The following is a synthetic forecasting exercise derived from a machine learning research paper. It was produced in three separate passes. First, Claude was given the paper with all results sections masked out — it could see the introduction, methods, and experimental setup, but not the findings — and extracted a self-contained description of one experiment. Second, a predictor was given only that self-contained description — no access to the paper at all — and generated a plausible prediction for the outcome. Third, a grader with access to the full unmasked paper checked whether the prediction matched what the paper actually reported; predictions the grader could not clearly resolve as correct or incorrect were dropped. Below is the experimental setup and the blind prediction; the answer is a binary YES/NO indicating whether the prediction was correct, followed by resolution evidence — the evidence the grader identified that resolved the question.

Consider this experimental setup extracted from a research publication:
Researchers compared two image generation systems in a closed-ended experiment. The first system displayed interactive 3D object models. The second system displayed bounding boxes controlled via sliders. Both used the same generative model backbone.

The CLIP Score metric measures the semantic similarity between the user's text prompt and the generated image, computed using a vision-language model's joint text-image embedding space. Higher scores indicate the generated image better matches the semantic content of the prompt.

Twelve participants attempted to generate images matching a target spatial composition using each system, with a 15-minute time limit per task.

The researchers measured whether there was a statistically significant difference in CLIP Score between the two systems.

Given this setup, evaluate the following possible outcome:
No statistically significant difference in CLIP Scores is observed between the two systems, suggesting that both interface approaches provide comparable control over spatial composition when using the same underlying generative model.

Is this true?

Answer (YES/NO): YES